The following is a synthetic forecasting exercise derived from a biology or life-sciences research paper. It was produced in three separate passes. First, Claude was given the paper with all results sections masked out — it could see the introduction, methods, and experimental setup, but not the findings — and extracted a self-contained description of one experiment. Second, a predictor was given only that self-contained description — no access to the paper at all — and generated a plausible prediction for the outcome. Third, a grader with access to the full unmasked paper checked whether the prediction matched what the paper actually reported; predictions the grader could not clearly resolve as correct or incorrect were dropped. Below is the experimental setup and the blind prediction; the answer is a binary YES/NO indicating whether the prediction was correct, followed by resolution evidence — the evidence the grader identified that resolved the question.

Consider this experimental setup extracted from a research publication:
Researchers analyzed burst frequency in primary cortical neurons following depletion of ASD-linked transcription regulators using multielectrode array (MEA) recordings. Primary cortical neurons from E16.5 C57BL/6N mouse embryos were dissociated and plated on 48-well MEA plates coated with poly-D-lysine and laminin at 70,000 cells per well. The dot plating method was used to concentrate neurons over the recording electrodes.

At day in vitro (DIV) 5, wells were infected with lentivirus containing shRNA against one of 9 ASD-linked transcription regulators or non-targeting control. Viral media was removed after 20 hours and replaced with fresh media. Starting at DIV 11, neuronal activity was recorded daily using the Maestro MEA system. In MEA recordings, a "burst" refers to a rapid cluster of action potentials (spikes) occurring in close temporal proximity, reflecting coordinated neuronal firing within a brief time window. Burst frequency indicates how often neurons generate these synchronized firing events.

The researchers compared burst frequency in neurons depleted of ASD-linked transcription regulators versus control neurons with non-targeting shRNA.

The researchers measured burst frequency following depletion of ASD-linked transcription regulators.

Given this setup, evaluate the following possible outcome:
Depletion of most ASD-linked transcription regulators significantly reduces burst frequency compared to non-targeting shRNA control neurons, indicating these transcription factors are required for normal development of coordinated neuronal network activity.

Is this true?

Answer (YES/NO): YES